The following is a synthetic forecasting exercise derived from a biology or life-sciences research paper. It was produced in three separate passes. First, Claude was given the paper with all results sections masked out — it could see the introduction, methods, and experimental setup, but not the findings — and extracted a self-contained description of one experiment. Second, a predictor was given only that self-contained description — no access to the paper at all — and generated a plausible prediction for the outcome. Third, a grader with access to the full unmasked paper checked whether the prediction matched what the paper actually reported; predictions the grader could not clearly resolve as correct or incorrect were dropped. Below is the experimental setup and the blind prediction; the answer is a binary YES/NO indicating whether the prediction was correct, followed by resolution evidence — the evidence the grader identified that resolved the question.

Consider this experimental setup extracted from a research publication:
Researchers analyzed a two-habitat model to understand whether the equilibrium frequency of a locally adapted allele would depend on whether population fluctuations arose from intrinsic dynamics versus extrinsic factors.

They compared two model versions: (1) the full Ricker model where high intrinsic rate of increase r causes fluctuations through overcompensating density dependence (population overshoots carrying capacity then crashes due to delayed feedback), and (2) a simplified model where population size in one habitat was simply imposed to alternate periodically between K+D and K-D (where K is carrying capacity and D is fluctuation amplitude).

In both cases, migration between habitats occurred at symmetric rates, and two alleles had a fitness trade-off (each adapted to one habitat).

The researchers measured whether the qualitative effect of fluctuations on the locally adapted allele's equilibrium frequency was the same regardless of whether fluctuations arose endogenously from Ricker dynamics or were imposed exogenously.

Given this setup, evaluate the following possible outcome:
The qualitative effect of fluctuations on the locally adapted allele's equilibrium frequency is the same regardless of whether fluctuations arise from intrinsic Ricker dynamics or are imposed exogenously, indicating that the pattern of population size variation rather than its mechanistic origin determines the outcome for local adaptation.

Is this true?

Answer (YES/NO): YES